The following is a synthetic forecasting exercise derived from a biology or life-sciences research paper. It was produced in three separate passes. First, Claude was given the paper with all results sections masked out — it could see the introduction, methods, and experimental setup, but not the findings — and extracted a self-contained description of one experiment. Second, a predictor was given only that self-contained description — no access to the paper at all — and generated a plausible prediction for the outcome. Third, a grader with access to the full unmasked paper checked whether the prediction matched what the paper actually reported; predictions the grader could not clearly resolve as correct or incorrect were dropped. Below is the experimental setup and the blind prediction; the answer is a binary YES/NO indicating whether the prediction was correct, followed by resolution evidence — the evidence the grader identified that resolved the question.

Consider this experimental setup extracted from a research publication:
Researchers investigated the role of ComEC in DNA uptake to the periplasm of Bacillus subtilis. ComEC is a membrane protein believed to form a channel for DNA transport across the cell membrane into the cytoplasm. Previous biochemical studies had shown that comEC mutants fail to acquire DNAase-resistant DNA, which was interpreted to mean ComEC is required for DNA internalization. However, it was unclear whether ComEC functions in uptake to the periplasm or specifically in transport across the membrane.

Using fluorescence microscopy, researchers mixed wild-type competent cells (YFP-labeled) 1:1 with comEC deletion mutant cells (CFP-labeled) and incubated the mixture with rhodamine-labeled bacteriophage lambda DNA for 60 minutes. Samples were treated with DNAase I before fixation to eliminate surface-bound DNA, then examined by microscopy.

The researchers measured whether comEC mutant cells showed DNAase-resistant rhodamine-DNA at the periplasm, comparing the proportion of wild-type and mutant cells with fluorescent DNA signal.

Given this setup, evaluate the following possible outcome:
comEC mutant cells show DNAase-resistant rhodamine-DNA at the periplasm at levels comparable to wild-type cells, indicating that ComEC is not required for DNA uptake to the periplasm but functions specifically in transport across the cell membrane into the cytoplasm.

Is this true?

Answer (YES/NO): NO